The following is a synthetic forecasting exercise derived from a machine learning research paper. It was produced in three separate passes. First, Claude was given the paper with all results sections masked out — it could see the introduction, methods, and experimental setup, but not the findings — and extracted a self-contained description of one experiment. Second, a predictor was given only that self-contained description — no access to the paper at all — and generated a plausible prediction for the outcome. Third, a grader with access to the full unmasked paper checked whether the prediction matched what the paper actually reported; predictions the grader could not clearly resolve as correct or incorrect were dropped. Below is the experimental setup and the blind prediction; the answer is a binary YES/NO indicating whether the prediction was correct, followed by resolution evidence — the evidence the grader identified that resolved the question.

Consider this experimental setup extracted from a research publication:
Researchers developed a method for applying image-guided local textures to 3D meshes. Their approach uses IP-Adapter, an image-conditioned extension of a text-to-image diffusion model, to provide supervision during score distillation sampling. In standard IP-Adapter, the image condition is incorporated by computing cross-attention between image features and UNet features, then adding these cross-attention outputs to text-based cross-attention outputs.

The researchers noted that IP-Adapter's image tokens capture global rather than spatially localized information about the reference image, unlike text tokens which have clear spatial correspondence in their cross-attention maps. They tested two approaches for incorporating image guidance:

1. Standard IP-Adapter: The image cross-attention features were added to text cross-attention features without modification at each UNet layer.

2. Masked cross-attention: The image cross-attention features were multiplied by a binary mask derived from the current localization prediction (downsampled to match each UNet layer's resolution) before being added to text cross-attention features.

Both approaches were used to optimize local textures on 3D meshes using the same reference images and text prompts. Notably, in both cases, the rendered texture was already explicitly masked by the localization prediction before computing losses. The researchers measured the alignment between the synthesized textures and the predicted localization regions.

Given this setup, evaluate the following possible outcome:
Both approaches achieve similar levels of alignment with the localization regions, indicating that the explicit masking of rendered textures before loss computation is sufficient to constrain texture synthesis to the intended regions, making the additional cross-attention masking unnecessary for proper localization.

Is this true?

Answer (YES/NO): NO